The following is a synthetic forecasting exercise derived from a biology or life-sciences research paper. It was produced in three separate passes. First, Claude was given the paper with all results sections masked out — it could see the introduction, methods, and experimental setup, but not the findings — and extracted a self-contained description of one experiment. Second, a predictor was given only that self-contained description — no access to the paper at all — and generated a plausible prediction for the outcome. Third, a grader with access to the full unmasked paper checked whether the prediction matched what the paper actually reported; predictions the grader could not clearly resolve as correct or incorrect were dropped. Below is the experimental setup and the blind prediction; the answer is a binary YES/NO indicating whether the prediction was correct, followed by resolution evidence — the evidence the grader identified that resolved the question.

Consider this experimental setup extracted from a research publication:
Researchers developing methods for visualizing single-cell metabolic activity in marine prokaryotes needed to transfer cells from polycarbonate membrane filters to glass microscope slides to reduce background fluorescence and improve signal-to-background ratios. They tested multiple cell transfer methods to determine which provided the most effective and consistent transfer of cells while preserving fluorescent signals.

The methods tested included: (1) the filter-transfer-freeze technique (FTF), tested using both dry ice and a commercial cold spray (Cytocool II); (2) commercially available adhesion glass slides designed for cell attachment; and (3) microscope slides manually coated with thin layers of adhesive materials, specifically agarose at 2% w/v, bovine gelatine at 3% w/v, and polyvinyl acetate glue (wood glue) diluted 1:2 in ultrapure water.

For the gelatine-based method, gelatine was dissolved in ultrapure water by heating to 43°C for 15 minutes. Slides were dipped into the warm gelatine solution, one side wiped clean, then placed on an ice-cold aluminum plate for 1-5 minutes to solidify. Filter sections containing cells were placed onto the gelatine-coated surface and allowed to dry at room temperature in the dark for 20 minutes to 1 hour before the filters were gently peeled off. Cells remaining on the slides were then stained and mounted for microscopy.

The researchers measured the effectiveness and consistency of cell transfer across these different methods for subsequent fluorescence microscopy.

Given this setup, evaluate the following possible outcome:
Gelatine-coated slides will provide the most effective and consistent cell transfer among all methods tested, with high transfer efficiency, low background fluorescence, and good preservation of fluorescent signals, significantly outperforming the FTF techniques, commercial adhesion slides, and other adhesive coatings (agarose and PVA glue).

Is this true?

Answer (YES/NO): NO